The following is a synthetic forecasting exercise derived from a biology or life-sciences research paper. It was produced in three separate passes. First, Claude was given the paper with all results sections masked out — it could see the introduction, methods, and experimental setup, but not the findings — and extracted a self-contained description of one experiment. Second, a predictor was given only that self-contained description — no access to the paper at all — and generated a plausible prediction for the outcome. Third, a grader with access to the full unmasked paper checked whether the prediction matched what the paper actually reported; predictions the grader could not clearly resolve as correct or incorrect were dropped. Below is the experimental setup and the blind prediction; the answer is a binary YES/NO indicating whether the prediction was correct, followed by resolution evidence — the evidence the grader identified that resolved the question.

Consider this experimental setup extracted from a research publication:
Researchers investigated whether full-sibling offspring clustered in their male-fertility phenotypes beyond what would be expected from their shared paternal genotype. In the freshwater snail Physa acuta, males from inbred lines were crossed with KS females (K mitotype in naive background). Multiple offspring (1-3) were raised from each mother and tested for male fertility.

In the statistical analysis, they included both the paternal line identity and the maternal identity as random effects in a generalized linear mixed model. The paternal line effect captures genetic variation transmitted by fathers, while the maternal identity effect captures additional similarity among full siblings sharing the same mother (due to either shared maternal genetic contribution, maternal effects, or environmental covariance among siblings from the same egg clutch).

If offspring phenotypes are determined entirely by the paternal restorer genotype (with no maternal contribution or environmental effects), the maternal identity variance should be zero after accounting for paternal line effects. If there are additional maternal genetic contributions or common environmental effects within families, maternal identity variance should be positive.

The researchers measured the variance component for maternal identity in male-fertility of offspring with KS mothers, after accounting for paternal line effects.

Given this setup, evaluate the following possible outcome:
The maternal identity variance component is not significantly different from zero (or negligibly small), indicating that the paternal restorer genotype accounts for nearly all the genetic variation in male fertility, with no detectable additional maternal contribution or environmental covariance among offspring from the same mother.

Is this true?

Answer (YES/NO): NO